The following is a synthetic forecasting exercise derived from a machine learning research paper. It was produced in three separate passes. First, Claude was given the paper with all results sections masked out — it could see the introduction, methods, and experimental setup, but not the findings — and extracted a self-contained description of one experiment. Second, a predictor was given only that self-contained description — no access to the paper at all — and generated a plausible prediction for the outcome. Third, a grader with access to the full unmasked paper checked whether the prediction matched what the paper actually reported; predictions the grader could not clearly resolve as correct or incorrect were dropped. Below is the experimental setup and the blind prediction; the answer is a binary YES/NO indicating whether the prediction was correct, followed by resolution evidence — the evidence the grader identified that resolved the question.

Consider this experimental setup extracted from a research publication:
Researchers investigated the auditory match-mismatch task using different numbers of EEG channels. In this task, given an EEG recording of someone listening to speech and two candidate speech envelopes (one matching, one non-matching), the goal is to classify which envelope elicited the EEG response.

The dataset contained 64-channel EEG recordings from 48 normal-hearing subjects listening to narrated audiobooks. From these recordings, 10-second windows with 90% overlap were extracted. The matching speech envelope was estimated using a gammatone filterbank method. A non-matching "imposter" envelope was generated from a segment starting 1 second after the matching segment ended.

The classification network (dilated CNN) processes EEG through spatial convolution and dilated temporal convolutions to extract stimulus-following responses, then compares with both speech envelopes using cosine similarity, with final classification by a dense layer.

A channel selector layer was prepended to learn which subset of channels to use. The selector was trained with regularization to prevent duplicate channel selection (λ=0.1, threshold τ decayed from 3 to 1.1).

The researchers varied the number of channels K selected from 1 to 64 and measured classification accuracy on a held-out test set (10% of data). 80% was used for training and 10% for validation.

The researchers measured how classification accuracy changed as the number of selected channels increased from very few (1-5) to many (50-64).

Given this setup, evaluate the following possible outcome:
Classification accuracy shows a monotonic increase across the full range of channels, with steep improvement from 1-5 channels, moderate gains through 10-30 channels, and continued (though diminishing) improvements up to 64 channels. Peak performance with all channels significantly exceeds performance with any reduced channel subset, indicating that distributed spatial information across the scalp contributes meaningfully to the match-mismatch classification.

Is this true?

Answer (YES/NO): NO